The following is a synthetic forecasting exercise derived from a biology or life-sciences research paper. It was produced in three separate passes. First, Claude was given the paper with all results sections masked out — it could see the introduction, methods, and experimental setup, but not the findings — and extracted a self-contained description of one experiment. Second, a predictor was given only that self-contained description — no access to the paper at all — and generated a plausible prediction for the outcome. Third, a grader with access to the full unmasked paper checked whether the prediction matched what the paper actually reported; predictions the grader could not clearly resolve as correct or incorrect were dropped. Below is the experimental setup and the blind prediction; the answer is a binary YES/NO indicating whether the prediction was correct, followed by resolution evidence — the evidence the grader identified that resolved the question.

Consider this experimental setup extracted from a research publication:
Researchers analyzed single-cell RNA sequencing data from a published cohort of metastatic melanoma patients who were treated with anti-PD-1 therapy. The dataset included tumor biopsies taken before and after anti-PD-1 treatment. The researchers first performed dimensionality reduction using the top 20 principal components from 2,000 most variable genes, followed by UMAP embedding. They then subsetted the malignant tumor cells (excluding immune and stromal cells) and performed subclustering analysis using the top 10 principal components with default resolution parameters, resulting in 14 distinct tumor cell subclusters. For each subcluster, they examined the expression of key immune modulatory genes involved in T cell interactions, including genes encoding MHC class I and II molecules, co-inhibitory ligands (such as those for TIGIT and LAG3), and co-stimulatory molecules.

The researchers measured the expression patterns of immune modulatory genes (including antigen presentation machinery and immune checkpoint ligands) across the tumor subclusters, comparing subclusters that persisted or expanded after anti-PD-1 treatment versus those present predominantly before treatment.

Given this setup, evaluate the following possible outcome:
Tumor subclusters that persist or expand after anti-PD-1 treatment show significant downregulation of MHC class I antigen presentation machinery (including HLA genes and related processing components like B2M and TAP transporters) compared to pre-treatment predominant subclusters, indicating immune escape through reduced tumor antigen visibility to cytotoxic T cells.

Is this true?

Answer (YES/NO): YES